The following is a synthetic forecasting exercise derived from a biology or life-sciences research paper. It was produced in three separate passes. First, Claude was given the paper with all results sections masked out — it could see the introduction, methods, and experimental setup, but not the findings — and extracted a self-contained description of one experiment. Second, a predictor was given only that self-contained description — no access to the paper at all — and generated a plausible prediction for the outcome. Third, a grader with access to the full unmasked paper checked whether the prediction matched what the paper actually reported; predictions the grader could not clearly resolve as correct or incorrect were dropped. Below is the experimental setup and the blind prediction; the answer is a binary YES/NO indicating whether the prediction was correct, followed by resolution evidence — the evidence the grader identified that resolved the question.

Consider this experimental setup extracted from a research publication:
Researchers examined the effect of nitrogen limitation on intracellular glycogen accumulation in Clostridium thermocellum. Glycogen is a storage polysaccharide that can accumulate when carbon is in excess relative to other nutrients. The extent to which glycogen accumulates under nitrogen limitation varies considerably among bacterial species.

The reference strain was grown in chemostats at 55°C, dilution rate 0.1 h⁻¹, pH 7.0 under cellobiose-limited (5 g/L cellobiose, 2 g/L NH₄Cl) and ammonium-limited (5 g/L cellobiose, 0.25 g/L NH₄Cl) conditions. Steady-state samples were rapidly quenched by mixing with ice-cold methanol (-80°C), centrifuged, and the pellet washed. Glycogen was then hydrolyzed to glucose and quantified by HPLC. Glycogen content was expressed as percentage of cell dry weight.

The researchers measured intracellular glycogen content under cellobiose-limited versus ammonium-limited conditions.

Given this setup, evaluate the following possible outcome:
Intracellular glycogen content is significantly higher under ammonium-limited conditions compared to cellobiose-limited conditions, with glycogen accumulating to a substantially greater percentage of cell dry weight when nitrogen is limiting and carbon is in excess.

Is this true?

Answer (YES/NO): YES